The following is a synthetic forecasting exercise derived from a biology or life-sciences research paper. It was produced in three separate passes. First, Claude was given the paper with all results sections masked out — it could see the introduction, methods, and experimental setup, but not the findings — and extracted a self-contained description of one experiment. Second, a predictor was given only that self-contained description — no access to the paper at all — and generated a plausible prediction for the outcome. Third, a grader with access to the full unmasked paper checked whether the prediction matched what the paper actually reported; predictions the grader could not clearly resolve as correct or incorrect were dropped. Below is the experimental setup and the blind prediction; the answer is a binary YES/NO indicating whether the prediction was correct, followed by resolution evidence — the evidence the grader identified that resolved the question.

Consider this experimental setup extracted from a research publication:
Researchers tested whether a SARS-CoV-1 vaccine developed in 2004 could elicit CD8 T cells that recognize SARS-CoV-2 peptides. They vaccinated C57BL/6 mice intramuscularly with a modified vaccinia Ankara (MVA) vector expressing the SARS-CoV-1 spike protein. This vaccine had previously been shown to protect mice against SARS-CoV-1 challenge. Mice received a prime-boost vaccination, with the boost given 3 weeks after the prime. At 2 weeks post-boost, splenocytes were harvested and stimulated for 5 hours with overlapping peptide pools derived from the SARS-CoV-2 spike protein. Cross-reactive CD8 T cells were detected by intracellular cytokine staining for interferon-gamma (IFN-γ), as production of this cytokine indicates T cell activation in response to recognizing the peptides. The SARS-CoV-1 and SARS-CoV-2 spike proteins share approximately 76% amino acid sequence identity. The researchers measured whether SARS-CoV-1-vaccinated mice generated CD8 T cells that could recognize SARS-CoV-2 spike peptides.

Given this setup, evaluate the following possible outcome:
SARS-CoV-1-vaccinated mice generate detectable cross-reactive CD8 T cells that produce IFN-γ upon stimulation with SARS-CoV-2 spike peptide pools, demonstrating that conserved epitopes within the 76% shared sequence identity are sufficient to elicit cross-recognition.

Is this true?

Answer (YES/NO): YES